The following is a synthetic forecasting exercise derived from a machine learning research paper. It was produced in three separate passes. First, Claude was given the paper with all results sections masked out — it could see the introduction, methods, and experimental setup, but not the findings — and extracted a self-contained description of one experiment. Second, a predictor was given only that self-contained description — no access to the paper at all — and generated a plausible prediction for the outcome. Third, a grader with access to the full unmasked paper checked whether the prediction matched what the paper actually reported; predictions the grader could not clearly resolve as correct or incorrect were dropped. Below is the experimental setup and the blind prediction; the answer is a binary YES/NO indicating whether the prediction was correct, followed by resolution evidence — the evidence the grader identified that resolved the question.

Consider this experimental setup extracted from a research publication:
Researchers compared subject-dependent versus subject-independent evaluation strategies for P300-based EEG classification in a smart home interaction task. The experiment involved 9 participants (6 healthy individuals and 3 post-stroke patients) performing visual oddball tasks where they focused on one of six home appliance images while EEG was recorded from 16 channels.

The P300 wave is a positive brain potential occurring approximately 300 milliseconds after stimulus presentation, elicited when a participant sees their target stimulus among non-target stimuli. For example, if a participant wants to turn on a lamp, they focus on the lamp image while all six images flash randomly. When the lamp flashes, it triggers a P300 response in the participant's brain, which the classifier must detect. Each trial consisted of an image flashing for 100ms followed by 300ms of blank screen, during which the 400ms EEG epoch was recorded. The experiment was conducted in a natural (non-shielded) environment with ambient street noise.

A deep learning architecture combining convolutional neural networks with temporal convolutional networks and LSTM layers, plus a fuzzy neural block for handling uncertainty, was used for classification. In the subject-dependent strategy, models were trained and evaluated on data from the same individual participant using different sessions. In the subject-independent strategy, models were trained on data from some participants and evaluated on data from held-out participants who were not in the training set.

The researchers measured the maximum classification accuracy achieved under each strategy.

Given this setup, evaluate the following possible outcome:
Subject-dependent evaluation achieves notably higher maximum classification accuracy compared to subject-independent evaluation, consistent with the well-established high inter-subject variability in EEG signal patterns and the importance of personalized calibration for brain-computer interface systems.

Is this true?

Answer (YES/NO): YES